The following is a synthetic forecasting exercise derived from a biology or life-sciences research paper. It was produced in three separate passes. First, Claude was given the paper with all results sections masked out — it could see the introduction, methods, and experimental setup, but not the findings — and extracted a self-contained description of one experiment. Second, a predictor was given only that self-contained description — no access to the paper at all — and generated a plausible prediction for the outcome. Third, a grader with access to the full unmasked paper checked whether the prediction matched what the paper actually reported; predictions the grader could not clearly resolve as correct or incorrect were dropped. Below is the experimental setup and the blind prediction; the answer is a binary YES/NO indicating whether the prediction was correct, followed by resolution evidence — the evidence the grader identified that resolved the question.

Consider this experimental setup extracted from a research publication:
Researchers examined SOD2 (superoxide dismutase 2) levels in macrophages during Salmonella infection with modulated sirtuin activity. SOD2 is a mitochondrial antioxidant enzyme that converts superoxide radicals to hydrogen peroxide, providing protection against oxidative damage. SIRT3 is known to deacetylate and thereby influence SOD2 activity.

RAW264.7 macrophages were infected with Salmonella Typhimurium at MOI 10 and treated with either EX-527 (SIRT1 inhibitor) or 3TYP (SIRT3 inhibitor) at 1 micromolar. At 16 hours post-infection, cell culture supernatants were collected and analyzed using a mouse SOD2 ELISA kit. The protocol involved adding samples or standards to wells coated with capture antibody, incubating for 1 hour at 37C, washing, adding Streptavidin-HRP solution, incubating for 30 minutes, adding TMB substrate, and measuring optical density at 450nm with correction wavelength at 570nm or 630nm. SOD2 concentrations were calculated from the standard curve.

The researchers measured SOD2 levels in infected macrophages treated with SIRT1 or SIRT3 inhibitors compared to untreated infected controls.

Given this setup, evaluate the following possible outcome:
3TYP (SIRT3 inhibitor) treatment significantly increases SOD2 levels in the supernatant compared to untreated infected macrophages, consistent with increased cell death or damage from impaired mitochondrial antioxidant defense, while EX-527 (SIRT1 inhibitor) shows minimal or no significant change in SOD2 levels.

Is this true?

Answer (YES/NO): NO